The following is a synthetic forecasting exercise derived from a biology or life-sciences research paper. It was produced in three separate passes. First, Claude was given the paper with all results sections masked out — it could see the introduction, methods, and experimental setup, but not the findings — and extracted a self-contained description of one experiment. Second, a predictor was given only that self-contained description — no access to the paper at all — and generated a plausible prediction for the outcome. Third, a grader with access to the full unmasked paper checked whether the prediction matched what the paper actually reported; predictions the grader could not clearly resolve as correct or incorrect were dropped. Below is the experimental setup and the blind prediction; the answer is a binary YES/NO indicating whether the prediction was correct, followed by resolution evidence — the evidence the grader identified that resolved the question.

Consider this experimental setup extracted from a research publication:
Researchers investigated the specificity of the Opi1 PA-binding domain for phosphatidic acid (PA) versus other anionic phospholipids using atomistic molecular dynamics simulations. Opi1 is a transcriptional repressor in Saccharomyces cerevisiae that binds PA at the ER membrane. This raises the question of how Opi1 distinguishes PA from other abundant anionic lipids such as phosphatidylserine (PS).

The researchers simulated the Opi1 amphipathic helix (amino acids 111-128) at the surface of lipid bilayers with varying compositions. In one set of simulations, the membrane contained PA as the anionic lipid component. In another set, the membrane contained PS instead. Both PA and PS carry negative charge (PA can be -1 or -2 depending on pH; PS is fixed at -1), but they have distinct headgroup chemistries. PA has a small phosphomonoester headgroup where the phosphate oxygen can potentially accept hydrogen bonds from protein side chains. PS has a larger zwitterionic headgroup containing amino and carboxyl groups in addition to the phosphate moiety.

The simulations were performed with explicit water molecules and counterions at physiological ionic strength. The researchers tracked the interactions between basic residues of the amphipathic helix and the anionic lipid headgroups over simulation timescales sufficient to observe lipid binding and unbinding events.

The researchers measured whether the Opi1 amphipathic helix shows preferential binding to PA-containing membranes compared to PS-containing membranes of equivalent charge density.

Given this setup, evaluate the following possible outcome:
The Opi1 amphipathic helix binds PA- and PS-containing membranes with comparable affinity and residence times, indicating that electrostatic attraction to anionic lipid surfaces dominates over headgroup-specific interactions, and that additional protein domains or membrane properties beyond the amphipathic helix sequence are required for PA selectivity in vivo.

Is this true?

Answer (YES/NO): NO